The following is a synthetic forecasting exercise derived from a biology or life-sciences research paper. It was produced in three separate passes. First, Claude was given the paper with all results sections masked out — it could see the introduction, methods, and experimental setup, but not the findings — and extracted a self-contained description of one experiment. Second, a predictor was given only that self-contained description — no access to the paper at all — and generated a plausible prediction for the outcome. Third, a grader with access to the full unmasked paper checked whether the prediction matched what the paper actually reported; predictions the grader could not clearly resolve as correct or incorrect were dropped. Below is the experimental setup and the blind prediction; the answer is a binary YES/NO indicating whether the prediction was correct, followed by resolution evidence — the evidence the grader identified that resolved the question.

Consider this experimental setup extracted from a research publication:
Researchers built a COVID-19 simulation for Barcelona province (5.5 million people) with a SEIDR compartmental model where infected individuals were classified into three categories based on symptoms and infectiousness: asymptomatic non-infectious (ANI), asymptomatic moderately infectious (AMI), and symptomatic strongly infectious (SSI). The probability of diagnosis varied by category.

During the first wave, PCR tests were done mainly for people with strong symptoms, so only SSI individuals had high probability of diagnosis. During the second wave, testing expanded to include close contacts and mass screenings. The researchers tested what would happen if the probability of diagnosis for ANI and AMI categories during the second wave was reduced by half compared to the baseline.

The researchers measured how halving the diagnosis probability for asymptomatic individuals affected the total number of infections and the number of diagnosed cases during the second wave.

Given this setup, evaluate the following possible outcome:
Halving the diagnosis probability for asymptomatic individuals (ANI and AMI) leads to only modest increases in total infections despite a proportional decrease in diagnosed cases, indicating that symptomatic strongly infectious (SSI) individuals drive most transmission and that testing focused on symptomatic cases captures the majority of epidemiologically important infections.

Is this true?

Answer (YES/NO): NO